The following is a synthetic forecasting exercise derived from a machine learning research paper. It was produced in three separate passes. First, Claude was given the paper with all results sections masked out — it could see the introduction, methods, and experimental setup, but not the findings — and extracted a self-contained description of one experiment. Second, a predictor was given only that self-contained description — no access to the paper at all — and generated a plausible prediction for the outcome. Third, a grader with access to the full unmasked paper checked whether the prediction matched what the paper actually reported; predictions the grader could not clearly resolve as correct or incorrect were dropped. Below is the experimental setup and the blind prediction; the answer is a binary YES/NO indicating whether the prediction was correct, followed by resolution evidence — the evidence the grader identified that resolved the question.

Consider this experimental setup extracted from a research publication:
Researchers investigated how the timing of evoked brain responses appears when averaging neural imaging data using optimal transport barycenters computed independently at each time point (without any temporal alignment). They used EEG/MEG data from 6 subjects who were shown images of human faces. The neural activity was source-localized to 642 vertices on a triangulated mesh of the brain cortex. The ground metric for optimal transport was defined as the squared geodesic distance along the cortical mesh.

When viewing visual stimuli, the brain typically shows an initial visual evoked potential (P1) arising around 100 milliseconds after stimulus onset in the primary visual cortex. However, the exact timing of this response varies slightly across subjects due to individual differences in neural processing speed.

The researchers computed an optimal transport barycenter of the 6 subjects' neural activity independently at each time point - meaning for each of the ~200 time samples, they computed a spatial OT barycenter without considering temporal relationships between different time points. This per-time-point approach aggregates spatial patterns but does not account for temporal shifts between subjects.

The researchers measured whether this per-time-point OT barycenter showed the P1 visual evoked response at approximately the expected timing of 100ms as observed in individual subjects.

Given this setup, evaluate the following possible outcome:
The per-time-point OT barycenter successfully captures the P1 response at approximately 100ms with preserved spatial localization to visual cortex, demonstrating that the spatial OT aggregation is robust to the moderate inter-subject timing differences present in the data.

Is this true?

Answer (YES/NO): NO